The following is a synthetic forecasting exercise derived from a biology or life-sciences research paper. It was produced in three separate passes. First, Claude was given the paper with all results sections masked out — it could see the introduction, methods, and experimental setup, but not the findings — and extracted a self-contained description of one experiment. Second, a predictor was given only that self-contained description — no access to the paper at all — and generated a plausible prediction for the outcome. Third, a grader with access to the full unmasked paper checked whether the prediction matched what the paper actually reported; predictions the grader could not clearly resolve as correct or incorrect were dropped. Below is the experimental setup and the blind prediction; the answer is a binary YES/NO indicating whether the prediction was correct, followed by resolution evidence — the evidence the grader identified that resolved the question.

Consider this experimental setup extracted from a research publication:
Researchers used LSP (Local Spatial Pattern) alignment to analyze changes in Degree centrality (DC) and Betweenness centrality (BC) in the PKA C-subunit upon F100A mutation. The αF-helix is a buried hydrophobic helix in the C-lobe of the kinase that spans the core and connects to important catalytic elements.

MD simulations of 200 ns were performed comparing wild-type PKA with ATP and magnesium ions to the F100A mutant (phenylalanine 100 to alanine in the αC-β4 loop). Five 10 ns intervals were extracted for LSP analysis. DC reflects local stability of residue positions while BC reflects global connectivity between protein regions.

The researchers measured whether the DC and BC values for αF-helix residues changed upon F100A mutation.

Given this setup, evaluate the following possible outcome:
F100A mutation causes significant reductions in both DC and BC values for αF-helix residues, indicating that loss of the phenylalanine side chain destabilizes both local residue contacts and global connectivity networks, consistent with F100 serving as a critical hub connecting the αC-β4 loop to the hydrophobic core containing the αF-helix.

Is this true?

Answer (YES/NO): NO